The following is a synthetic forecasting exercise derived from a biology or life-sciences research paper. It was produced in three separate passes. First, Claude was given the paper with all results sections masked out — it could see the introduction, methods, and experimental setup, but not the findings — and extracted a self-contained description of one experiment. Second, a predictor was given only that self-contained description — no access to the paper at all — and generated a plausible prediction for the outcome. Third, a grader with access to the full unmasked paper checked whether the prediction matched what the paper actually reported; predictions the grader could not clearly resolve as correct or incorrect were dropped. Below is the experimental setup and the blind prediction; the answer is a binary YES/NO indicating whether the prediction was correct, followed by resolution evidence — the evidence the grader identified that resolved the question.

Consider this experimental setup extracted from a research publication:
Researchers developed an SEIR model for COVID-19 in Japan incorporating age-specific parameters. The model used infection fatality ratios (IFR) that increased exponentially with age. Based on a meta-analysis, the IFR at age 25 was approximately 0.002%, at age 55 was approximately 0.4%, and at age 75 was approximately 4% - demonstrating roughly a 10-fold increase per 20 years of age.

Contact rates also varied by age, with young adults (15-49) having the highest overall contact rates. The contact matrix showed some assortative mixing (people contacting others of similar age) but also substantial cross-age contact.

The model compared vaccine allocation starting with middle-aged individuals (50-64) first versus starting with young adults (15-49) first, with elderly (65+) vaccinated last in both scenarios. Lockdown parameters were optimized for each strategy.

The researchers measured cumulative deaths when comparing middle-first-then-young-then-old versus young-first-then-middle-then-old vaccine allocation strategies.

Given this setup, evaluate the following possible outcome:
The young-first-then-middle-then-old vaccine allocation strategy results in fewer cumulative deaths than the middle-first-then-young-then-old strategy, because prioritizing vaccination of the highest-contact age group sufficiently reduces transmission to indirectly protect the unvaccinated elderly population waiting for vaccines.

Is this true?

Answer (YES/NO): YES